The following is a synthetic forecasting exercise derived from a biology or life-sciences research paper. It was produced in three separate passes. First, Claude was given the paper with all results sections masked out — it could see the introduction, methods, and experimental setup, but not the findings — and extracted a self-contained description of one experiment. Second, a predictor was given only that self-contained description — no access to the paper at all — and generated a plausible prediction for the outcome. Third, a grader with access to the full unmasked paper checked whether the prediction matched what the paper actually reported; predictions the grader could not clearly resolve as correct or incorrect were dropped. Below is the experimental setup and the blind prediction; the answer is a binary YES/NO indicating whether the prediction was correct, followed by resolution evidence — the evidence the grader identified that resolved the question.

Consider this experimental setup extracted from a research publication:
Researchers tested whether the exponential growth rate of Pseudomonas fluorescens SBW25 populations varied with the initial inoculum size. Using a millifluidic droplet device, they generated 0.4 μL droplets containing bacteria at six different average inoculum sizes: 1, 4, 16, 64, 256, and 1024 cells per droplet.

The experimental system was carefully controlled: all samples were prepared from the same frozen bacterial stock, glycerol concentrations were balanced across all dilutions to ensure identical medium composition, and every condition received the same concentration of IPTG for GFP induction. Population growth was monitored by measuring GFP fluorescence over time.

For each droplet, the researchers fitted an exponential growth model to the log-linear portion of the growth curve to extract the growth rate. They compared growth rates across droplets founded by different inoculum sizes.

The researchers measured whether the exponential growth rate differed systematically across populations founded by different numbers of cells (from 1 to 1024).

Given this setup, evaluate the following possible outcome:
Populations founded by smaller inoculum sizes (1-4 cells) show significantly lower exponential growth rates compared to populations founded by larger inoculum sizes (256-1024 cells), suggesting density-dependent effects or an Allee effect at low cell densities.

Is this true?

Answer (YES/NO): NO